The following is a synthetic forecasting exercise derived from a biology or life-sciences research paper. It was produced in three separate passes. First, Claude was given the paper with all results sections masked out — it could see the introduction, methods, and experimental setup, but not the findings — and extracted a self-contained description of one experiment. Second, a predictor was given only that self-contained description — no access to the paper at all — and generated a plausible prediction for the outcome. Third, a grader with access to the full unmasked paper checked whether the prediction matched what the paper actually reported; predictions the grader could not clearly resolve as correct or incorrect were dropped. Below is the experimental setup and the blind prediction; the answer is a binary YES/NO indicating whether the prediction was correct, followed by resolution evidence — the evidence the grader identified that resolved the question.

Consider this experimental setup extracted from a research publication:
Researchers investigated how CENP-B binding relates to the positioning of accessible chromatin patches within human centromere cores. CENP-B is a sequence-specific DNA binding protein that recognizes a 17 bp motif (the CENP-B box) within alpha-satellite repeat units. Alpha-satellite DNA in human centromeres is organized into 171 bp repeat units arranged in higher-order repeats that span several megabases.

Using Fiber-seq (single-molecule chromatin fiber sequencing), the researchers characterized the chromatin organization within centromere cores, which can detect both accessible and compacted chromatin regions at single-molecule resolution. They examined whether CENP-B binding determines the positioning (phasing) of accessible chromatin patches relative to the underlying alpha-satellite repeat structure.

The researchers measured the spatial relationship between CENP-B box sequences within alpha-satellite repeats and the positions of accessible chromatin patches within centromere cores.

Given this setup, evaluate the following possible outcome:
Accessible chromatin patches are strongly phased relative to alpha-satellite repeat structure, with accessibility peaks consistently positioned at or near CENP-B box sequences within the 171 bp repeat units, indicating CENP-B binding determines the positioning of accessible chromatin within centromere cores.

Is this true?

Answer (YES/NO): YES